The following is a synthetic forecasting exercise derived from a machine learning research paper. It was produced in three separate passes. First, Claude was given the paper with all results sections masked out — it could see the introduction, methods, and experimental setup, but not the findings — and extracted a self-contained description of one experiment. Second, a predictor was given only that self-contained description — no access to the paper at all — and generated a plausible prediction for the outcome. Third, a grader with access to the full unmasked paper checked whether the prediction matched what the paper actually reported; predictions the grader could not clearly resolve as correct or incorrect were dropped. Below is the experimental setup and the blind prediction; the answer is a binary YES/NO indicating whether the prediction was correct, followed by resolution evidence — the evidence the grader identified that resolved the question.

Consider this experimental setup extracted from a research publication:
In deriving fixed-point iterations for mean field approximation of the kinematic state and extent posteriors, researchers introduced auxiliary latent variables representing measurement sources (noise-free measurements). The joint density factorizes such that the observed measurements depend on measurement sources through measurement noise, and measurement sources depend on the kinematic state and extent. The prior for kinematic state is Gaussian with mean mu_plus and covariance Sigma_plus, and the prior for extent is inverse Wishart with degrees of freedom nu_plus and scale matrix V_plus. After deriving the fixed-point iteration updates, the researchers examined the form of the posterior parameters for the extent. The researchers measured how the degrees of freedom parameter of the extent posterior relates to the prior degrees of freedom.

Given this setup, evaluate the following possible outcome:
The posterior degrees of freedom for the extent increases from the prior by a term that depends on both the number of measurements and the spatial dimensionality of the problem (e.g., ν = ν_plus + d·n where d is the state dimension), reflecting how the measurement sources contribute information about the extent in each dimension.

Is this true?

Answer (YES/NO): NO